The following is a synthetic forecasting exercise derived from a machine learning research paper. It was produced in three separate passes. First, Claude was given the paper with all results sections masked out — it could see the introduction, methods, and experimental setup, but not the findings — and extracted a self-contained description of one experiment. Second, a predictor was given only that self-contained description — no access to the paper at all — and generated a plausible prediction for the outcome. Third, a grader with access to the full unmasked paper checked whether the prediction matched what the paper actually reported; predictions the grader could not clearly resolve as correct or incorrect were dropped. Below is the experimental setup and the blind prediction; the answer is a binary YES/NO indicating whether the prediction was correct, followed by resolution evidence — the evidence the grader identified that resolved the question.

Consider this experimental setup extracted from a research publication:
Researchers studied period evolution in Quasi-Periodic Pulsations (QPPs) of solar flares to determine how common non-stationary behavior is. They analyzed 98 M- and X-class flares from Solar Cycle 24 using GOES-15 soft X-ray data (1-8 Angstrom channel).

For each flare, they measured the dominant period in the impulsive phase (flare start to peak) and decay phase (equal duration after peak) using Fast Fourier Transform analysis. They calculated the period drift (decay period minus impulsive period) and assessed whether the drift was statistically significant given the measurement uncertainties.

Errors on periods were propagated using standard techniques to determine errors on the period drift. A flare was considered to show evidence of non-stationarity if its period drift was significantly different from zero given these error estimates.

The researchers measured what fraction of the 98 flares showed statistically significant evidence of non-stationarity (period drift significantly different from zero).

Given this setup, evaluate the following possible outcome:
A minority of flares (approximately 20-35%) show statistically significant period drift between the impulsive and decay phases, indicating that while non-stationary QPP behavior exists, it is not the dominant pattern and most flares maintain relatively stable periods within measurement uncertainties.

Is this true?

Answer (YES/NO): NO